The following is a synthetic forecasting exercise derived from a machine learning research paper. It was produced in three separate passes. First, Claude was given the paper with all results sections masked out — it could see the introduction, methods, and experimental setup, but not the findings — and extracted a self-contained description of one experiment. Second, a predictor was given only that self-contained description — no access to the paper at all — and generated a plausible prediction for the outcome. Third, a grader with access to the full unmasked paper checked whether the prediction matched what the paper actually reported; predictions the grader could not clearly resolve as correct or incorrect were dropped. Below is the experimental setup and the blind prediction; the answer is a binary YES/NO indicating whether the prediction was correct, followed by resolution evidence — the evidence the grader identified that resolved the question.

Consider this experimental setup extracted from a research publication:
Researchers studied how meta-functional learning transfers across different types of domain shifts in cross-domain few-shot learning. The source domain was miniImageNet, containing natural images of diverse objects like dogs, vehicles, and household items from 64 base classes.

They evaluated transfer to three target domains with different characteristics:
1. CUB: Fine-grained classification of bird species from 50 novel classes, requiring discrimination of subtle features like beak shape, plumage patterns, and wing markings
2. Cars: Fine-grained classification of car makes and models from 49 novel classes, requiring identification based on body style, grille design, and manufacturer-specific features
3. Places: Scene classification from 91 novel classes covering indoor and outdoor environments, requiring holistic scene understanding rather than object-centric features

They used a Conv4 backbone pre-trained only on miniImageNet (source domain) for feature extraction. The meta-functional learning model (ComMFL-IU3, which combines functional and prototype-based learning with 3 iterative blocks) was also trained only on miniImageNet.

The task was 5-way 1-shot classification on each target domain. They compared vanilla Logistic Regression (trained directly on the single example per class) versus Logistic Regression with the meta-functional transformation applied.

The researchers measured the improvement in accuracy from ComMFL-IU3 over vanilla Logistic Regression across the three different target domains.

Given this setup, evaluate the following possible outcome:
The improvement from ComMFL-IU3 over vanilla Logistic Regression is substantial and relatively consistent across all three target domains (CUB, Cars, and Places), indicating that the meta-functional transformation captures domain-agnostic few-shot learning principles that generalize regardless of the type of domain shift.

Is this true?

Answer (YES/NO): NO